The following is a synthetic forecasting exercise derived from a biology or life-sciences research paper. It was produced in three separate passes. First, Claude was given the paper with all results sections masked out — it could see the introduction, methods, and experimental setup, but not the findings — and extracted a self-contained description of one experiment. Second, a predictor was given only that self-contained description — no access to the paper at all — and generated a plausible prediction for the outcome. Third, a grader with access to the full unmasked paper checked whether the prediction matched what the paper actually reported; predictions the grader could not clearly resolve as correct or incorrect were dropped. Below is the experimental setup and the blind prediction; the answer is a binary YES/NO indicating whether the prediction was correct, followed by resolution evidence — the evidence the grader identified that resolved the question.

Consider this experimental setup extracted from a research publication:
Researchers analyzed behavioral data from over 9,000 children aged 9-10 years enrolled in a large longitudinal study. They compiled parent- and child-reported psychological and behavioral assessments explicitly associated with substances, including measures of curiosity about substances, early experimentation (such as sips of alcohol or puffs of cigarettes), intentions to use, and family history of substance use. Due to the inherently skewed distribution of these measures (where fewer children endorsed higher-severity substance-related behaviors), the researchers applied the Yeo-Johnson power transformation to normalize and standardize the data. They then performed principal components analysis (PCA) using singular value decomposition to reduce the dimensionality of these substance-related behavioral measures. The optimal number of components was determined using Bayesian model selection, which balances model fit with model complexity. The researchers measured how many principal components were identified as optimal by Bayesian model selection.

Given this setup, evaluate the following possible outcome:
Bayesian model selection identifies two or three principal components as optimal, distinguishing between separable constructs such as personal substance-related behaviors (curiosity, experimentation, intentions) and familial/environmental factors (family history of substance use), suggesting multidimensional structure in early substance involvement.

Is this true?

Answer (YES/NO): NO